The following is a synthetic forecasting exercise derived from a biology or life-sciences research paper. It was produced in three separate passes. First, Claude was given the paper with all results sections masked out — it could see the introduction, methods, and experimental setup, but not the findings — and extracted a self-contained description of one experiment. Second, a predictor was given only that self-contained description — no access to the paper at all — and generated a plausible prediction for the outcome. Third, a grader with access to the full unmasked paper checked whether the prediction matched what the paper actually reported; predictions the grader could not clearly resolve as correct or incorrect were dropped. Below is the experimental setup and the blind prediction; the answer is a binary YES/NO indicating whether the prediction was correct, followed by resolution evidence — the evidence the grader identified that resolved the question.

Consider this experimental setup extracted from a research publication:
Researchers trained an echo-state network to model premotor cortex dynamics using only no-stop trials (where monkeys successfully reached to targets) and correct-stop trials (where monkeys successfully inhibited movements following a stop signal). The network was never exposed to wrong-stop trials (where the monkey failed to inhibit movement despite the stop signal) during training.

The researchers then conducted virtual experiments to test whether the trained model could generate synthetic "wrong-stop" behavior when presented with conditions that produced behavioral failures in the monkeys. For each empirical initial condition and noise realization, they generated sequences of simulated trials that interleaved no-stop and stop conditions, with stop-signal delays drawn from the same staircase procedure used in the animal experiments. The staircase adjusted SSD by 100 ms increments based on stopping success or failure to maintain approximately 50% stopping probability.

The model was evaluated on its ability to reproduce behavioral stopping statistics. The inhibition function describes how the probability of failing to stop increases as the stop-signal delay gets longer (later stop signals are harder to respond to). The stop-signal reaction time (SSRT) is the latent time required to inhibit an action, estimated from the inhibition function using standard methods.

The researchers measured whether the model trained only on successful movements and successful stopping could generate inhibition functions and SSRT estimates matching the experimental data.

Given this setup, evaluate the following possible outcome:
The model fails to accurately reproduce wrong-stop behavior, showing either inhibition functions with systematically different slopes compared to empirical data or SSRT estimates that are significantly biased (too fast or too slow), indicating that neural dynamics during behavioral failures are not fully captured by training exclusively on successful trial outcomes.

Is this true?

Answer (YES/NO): NO